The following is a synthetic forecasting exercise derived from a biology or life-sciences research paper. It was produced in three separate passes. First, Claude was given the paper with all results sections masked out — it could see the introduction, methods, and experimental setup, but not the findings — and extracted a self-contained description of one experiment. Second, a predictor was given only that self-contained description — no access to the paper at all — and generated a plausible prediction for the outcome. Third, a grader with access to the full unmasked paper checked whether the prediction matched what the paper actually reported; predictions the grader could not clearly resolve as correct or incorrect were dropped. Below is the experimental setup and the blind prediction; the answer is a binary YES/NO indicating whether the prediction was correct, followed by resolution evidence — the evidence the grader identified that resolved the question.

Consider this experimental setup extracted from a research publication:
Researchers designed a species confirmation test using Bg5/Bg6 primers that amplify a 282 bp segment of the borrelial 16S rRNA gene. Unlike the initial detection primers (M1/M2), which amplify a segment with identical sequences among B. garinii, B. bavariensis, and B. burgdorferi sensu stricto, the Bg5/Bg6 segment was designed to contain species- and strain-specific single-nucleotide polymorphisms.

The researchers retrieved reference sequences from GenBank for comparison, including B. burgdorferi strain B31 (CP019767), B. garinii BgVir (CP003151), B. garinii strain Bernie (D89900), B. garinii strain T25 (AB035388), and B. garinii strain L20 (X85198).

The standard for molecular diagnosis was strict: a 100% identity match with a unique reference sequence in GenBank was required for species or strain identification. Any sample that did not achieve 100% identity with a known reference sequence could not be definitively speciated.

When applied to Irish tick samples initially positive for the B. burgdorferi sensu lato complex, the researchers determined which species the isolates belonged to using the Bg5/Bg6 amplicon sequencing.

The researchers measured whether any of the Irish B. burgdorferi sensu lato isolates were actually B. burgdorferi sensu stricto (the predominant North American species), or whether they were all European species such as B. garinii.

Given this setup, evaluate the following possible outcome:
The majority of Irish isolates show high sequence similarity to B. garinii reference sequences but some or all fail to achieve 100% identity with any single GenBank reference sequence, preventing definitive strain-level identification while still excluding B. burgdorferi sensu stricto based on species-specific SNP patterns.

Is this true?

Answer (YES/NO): NO